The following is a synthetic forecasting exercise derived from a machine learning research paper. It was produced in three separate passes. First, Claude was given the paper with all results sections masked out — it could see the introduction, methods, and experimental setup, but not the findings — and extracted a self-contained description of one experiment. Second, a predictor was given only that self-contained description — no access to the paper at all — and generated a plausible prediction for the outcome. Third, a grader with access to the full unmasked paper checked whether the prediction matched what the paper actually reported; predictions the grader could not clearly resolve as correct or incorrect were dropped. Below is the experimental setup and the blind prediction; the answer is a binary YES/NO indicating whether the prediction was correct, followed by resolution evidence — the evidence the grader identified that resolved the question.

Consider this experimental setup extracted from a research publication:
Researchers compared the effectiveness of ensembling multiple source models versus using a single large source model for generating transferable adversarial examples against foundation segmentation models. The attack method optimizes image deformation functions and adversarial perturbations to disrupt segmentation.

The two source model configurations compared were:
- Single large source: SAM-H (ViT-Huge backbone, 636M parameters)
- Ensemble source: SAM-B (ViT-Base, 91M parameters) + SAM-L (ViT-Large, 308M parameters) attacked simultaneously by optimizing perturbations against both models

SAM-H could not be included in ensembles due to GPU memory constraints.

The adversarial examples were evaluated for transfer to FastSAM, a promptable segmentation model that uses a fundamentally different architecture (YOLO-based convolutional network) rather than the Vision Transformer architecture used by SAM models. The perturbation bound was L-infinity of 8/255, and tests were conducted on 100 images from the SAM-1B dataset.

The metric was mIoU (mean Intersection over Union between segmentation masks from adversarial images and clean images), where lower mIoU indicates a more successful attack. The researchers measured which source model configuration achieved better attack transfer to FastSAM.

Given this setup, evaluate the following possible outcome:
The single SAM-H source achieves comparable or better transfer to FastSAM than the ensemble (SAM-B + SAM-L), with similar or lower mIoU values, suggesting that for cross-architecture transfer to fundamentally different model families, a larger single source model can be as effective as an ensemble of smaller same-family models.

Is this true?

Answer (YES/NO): NO